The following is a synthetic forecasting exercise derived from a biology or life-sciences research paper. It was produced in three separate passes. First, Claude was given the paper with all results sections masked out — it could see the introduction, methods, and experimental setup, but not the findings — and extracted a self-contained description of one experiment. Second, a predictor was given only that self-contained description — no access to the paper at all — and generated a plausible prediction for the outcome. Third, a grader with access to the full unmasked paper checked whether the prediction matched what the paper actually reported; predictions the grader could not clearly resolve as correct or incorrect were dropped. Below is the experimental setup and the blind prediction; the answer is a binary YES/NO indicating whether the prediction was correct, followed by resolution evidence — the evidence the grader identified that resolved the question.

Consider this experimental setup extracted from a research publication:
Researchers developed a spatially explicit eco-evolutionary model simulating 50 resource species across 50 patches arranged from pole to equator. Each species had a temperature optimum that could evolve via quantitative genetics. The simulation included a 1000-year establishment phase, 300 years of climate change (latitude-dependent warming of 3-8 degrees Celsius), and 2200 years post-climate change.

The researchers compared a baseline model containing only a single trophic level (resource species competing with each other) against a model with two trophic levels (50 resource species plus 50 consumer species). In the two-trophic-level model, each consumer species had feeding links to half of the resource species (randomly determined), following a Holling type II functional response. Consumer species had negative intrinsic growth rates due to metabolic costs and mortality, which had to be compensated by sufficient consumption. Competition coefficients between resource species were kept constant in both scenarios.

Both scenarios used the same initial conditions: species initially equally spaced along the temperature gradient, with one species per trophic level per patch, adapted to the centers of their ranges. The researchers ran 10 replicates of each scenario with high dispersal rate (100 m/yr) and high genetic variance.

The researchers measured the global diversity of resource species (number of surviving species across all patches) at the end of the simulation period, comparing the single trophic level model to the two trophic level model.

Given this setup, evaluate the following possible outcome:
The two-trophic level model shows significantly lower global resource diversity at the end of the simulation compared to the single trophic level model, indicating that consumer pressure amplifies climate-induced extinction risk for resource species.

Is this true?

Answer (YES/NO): NO